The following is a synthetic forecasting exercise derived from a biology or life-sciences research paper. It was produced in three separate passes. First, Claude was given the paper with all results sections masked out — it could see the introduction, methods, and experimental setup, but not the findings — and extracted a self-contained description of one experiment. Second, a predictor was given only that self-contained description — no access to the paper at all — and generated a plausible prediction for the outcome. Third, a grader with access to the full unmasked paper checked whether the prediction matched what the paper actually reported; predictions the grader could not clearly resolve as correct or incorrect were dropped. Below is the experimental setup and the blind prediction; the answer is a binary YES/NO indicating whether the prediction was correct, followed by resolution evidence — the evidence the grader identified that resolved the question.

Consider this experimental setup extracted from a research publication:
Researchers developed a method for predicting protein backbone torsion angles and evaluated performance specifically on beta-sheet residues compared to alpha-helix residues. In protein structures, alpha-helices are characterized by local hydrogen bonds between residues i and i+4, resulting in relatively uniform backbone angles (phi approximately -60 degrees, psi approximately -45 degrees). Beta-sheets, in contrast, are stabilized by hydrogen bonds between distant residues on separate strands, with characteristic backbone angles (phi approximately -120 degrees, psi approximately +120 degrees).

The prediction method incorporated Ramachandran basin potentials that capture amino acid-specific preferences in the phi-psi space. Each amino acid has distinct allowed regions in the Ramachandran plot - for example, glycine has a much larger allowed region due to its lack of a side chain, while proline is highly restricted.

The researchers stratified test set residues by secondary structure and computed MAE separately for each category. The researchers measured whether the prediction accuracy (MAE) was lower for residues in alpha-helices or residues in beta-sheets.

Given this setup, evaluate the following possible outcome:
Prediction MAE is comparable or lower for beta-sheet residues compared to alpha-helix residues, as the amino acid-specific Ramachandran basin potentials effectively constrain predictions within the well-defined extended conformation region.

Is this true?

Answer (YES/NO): NO